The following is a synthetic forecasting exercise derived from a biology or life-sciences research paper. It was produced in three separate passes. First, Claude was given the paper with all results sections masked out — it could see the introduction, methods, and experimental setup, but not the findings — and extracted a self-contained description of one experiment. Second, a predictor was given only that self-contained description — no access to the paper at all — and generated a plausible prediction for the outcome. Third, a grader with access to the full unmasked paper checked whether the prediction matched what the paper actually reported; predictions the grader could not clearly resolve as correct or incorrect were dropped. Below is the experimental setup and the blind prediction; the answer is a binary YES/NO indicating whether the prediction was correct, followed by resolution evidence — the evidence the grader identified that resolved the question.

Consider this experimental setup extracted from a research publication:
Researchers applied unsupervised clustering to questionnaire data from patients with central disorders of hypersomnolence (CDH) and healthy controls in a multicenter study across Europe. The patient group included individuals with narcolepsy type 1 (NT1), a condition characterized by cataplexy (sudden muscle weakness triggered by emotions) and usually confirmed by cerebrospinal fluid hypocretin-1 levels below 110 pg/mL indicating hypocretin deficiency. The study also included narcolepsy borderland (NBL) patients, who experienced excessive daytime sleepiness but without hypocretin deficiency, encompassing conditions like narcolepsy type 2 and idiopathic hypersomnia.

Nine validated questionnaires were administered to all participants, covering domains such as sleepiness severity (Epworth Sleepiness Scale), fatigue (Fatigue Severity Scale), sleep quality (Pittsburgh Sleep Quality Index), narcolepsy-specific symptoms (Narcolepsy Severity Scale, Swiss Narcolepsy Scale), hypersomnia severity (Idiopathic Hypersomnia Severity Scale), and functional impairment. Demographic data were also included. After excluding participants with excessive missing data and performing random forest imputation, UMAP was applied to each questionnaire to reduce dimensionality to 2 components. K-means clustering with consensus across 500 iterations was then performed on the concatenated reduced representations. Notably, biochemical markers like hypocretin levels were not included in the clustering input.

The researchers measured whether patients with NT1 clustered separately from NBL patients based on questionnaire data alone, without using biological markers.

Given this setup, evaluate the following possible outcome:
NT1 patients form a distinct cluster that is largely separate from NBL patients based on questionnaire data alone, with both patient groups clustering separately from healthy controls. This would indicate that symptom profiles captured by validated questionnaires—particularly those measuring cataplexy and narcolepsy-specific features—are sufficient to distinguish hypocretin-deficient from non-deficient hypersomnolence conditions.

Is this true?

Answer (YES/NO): YES